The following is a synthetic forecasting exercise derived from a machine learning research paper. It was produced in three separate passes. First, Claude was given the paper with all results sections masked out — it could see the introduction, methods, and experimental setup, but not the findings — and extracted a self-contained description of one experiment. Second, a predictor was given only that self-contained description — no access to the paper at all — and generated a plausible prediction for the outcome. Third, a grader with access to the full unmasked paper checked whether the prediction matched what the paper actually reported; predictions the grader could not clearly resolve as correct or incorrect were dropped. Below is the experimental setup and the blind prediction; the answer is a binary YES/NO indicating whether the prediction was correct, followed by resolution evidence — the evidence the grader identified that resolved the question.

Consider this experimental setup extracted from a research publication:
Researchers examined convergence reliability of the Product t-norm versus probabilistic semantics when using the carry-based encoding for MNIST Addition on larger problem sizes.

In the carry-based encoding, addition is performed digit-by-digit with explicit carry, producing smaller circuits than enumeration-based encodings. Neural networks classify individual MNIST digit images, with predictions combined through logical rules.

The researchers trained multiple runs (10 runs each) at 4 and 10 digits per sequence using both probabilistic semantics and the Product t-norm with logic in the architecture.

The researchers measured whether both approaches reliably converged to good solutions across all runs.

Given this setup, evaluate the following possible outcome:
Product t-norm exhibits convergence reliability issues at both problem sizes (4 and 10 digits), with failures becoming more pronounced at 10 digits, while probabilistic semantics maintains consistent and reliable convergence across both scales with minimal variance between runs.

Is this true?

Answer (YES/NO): NO